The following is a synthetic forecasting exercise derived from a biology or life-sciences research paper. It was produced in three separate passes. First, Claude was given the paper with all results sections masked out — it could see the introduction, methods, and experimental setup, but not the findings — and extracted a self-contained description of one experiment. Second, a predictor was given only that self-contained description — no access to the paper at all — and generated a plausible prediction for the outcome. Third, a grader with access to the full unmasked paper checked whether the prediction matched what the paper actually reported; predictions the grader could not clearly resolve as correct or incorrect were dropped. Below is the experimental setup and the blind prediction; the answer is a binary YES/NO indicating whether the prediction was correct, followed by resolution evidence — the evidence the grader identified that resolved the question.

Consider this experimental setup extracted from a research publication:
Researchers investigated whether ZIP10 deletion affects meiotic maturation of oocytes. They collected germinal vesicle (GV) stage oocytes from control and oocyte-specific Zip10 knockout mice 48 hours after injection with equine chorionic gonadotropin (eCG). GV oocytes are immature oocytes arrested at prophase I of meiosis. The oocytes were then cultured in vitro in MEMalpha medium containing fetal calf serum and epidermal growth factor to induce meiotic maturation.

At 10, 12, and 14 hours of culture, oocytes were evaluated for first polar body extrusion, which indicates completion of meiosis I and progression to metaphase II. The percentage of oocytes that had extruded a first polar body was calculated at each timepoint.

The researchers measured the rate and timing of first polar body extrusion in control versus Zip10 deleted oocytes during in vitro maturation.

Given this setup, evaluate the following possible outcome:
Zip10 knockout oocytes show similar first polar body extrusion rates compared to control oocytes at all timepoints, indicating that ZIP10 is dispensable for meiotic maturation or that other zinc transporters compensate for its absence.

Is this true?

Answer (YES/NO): YES